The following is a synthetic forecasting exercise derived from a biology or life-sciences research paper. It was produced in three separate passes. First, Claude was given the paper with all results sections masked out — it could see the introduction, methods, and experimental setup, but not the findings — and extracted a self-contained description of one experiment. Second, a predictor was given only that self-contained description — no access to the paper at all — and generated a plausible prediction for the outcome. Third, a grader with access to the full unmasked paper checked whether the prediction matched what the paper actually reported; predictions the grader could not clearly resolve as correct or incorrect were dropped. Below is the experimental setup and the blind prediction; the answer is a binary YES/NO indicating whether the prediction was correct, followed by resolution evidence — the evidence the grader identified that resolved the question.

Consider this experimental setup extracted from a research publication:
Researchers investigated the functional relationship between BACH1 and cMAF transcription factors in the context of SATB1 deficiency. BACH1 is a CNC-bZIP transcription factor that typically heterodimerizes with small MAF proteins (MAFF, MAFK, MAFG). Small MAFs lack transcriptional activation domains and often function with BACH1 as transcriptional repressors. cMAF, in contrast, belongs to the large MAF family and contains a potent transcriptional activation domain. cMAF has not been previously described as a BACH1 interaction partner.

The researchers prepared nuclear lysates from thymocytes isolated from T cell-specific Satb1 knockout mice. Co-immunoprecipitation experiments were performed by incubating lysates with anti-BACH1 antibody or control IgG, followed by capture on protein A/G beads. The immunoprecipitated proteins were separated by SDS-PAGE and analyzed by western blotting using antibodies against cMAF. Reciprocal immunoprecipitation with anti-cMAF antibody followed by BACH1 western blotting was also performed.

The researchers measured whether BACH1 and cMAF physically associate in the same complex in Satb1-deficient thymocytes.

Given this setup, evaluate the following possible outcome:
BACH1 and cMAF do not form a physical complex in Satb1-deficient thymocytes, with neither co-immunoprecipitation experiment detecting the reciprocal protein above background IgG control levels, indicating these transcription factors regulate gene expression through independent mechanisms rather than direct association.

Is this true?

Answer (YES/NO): NO